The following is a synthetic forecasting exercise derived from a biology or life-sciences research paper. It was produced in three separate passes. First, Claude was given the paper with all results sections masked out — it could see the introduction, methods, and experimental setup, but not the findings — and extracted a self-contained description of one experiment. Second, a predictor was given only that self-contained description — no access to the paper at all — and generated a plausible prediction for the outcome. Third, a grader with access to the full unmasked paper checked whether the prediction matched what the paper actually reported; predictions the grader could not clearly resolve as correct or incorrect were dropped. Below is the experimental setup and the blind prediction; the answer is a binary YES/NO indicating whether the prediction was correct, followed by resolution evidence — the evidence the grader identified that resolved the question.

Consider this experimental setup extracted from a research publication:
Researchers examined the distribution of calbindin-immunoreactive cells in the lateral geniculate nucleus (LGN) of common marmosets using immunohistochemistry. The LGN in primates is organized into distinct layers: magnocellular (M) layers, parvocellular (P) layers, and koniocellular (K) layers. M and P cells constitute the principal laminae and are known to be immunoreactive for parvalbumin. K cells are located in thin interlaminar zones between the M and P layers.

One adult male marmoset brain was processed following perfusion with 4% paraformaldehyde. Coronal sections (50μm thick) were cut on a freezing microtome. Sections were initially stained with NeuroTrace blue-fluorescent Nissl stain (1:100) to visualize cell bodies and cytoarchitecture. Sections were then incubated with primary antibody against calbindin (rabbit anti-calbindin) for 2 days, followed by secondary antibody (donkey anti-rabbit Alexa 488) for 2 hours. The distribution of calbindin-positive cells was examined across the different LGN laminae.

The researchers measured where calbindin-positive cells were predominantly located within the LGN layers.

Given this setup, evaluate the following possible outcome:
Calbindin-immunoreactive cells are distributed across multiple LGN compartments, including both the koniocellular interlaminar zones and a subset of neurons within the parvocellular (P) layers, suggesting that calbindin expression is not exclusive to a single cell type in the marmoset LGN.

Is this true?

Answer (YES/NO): NO